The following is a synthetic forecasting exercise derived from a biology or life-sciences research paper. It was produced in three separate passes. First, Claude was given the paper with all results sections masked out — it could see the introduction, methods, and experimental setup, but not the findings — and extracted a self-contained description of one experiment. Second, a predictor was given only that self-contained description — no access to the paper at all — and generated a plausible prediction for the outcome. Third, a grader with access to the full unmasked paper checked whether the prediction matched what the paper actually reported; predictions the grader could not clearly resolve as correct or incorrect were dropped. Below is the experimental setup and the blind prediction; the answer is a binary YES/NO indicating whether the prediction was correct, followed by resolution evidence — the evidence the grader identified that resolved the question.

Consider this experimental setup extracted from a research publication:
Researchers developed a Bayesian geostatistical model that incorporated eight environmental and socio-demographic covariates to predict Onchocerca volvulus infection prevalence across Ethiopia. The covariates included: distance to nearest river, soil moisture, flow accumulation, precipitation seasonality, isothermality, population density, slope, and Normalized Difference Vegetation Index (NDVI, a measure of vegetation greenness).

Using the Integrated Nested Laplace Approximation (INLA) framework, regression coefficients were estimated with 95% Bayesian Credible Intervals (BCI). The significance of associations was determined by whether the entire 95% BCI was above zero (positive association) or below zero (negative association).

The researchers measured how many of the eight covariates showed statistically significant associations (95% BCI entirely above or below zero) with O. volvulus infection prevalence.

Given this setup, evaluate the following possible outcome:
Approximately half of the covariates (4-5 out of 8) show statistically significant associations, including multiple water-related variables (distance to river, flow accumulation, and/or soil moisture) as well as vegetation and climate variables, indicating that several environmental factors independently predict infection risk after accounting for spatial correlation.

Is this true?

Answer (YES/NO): NO